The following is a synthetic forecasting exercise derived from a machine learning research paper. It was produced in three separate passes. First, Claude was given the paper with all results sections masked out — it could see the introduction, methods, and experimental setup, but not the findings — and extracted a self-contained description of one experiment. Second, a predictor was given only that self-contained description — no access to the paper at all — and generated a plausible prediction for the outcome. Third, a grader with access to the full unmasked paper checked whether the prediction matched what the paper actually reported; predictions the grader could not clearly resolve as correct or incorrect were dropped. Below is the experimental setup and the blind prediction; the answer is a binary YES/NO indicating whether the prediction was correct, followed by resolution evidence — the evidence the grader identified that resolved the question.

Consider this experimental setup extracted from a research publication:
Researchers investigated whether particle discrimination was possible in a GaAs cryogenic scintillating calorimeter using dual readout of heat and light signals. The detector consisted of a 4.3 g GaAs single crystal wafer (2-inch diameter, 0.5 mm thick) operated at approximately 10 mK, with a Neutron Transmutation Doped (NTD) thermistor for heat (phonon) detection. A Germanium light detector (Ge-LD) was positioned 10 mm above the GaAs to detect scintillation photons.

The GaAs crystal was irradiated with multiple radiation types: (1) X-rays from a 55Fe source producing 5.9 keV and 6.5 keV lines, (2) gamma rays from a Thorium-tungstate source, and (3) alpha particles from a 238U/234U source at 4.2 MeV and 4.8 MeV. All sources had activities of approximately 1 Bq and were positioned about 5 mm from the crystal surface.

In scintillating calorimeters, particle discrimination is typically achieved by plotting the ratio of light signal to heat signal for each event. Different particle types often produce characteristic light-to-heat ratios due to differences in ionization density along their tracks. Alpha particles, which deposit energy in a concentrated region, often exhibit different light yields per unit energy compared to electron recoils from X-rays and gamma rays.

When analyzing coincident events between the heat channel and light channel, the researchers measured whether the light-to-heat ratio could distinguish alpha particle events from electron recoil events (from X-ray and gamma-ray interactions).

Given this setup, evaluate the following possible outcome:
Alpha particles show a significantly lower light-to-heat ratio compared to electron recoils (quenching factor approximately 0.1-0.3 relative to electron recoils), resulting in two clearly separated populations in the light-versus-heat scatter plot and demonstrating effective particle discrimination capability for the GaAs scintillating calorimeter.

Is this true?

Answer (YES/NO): NO